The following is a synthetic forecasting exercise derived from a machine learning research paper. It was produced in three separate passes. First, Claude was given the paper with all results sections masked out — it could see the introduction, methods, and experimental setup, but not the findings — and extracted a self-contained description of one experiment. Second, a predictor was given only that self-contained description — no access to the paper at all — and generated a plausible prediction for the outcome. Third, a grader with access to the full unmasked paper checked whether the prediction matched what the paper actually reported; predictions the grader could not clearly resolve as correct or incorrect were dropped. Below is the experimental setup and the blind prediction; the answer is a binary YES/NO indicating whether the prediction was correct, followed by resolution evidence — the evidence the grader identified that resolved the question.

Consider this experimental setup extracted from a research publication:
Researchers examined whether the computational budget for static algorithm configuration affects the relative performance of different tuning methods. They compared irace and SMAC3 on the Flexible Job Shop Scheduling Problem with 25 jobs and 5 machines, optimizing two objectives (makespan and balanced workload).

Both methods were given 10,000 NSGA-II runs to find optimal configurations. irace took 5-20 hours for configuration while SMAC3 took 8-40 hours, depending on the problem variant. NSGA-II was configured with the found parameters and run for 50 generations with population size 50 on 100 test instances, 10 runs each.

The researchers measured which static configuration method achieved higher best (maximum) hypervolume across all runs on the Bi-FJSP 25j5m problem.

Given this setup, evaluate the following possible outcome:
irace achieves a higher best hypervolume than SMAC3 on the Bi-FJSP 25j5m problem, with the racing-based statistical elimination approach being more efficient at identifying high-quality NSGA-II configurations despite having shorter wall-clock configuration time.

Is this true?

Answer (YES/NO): NO